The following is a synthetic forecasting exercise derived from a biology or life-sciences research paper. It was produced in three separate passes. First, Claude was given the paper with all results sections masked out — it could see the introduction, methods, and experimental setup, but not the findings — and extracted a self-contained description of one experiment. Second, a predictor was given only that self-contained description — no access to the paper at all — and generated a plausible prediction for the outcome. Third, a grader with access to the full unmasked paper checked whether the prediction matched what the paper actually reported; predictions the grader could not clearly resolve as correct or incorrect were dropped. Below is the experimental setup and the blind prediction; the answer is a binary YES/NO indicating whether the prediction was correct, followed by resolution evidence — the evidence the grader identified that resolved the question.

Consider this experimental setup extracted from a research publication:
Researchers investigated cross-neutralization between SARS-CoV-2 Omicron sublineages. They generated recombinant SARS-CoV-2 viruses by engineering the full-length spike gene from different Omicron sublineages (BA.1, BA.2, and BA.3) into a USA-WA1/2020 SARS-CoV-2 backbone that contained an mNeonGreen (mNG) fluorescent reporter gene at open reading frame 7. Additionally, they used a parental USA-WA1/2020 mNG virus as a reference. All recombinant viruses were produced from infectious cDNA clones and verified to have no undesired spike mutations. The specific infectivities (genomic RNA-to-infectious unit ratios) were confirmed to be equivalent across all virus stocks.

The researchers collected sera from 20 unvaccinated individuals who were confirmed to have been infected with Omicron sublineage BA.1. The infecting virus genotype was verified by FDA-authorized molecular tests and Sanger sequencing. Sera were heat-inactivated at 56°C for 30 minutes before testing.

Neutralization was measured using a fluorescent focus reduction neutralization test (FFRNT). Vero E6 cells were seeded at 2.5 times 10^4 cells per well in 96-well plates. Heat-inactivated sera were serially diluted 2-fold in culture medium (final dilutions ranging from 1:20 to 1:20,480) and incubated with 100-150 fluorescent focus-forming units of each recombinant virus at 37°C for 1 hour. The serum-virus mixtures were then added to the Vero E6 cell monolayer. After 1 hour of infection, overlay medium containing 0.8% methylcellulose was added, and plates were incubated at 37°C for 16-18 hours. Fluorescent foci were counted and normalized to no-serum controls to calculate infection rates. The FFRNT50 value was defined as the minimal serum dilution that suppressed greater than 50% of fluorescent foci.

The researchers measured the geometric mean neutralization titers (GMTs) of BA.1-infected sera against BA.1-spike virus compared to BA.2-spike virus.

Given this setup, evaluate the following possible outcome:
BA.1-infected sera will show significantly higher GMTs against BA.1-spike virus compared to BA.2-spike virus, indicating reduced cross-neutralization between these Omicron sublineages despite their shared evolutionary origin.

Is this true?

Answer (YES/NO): YES